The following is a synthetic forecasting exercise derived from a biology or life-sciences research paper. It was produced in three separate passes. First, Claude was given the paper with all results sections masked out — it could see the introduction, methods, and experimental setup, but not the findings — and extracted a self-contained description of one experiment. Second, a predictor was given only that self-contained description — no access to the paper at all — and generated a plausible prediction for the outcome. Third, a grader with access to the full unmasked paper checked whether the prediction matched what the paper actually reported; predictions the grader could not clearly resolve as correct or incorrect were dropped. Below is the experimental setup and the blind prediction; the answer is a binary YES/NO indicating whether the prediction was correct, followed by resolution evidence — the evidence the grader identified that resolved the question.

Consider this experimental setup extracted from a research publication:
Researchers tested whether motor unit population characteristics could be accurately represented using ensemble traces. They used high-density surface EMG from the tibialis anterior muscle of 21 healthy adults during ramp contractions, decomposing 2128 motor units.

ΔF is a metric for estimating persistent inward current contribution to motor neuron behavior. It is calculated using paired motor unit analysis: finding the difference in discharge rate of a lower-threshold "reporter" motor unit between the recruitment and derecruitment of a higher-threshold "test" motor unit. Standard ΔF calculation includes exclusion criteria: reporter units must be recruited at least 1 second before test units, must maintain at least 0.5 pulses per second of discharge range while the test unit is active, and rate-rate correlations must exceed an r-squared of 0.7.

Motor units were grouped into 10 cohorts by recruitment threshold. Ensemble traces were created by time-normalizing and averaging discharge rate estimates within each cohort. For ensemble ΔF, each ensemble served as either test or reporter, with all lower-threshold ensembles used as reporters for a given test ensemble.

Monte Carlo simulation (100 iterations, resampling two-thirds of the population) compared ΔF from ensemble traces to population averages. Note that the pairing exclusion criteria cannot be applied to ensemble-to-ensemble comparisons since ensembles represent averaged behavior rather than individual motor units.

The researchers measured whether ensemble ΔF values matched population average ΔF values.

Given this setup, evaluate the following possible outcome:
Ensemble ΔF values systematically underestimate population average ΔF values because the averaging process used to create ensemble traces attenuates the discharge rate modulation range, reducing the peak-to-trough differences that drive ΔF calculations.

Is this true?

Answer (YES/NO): NO